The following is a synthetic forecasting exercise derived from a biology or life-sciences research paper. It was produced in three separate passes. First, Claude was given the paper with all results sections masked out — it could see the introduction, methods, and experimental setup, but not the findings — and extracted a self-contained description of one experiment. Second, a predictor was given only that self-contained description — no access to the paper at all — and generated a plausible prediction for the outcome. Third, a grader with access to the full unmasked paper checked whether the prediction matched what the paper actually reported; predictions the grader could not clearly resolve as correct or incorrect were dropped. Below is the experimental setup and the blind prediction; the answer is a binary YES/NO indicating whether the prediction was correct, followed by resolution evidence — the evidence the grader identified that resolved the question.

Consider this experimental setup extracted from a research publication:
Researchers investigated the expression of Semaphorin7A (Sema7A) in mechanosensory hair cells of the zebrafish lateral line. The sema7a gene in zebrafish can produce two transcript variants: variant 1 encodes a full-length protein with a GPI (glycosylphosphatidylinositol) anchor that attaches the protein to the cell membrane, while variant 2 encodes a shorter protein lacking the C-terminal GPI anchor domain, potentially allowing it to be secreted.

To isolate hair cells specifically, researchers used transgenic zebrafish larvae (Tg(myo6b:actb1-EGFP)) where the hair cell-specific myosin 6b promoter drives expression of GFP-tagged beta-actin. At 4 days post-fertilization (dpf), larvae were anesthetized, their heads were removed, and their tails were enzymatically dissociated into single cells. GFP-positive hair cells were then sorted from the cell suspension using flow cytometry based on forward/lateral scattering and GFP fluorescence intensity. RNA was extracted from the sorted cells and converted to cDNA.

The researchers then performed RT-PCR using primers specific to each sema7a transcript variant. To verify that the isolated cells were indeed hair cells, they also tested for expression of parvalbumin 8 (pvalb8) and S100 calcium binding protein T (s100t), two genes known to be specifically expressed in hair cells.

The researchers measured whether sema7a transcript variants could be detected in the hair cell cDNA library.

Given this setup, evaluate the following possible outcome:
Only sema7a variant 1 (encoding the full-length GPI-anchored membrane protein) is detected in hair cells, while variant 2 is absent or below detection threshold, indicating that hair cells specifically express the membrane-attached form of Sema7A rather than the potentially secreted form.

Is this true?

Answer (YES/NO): NO